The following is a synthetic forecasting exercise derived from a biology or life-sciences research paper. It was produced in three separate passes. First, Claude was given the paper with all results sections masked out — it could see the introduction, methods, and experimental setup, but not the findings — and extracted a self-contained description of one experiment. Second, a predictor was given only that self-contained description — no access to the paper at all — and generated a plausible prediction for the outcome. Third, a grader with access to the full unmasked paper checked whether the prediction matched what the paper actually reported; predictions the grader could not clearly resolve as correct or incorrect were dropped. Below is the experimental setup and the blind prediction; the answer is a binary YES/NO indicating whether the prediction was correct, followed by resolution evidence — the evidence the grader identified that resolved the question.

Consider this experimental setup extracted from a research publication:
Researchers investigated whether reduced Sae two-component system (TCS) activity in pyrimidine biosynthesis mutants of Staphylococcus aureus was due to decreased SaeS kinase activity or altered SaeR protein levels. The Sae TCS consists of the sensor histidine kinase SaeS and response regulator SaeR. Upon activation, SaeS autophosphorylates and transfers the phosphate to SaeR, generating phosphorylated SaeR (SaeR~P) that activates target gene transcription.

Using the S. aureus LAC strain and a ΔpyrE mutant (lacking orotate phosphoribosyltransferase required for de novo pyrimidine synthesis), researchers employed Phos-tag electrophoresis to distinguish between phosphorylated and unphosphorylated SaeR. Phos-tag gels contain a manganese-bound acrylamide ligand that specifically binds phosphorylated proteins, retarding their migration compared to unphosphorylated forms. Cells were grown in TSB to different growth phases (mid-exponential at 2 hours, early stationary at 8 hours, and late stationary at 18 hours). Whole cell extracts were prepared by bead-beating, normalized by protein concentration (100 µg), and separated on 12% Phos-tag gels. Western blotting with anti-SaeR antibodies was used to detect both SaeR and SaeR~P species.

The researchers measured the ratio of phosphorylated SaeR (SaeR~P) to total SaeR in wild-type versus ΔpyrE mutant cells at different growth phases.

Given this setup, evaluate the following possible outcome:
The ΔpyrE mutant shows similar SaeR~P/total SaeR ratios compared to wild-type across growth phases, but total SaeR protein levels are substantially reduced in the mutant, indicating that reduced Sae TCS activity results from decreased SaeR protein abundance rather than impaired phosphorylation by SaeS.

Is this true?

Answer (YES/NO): NO